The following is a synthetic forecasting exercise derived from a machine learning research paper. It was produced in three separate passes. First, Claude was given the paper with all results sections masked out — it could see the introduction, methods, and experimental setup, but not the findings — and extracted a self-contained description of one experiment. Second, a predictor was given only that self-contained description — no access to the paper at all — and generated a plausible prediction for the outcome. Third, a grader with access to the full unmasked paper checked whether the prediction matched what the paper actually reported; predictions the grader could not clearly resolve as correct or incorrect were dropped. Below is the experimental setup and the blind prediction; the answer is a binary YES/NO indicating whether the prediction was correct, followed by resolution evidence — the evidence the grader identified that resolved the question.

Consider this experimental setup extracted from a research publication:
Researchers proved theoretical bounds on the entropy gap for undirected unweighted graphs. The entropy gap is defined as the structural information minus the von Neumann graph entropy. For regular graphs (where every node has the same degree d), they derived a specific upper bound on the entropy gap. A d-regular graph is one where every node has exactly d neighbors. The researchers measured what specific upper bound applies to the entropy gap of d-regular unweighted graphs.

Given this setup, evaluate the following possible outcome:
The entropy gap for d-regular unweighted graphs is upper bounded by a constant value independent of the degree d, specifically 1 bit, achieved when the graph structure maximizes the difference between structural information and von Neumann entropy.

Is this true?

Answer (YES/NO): NO